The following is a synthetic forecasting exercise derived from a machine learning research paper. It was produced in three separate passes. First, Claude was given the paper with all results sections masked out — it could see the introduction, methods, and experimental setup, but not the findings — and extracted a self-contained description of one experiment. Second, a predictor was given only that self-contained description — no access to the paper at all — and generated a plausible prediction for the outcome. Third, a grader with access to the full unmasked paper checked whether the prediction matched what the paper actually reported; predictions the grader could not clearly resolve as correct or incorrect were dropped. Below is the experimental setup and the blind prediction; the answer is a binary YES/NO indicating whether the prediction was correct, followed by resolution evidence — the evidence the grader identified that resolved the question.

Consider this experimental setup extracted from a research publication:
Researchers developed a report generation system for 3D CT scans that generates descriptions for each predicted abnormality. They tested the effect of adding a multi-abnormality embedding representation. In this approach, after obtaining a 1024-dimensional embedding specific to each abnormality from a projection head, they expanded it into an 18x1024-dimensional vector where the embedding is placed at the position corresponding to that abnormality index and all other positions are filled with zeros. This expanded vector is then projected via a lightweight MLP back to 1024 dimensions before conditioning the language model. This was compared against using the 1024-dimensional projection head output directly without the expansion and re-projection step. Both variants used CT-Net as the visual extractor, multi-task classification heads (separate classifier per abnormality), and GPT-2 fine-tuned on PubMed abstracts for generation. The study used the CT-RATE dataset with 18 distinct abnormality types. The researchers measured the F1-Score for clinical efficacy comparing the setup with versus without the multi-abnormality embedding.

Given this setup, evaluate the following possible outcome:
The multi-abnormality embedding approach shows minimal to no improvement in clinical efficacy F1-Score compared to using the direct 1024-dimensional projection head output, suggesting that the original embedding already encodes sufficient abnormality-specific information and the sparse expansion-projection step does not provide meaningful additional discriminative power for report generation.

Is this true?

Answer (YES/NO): NO